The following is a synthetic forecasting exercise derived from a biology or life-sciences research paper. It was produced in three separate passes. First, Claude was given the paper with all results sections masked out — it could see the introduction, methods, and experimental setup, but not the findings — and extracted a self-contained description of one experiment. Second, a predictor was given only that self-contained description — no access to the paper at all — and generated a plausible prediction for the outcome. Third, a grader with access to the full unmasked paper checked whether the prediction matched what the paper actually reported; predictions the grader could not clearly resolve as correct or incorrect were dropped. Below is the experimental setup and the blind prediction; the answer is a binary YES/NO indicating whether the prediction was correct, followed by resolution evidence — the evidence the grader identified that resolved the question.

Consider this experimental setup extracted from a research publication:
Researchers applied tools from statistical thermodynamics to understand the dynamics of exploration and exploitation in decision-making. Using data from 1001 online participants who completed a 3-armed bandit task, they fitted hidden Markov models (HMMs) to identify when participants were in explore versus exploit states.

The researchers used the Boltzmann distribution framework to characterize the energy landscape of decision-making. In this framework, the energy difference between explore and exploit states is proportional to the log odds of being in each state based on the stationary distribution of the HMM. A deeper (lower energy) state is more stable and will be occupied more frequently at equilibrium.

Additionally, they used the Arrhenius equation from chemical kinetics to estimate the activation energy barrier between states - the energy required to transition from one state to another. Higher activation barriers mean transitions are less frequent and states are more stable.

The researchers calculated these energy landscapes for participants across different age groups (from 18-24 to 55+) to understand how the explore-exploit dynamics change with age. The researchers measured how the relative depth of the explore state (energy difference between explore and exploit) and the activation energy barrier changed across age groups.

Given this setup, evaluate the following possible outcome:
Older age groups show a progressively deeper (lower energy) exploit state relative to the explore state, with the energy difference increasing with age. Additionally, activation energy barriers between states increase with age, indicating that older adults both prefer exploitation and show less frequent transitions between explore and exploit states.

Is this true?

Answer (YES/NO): NO